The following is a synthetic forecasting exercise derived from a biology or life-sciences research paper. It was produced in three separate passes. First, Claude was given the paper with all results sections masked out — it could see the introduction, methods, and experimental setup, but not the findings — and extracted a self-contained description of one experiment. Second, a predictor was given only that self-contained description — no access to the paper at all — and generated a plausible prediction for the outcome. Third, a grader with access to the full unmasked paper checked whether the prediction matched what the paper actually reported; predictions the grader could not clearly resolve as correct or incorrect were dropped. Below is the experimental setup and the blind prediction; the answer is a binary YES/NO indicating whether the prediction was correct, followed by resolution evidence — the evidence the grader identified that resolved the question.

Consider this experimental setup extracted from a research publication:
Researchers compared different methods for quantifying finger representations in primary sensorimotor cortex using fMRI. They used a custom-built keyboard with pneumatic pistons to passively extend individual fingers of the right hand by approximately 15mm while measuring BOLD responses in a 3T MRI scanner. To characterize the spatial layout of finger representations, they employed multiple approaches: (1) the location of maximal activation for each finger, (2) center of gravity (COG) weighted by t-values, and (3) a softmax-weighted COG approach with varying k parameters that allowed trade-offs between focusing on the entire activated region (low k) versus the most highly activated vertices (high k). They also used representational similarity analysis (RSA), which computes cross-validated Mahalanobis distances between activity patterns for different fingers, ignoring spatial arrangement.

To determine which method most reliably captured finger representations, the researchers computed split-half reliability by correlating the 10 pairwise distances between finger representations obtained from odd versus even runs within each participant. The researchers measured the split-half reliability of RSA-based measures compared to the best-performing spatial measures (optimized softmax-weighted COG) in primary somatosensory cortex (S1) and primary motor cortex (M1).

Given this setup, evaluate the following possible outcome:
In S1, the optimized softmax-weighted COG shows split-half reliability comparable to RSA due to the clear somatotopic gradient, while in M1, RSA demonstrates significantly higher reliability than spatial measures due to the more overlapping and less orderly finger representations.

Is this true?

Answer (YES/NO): NO